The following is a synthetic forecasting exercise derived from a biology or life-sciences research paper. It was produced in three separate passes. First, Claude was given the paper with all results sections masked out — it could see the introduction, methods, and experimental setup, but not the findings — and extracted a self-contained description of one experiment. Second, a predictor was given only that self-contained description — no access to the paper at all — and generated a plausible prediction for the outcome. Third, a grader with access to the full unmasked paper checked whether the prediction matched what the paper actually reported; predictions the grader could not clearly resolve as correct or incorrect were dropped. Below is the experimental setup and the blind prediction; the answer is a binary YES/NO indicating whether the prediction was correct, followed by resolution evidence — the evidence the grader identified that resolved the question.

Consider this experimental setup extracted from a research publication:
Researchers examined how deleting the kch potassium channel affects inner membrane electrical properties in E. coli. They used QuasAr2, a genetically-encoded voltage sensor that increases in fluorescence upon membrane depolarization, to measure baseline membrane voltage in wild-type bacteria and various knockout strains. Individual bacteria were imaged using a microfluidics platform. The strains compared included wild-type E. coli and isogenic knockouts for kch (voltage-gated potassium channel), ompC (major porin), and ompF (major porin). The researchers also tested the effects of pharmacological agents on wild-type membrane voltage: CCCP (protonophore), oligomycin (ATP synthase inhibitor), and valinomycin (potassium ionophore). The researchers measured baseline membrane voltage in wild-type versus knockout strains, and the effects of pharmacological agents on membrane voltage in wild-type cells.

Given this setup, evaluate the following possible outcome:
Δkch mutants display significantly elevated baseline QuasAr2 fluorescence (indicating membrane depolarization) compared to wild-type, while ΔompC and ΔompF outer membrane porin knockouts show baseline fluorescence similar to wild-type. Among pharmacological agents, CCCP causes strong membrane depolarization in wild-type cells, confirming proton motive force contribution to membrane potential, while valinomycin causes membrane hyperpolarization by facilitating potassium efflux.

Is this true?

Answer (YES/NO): NO